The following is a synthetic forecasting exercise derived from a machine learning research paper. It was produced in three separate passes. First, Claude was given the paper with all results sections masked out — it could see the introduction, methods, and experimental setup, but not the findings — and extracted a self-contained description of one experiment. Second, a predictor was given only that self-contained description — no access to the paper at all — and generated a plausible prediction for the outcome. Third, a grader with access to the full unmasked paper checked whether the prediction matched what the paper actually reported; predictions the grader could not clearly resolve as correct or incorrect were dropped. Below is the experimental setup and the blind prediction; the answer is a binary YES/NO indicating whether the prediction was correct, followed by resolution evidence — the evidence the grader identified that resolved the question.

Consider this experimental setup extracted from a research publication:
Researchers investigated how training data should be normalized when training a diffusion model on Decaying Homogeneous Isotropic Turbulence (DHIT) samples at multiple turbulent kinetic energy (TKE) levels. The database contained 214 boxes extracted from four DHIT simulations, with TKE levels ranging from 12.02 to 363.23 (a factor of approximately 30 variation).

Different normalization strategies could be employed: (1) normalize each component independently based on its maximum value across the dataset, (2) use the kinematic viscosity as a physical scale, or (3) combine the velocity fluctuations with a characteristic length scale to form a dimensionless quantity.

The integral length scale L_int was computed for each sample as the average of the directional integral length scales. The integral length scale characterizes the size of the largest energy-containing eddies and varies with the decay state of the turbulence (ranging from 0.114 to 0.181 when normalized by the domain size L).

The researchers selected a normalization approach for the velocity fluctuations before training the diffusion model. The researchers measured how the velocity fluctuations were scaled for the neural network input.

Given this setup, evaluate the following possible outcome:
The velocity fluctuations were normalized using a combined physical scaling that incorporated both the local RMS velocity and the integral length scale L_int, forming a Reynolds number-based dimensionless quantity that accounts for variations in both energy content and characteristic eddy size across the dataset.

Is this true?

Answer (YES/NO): NO